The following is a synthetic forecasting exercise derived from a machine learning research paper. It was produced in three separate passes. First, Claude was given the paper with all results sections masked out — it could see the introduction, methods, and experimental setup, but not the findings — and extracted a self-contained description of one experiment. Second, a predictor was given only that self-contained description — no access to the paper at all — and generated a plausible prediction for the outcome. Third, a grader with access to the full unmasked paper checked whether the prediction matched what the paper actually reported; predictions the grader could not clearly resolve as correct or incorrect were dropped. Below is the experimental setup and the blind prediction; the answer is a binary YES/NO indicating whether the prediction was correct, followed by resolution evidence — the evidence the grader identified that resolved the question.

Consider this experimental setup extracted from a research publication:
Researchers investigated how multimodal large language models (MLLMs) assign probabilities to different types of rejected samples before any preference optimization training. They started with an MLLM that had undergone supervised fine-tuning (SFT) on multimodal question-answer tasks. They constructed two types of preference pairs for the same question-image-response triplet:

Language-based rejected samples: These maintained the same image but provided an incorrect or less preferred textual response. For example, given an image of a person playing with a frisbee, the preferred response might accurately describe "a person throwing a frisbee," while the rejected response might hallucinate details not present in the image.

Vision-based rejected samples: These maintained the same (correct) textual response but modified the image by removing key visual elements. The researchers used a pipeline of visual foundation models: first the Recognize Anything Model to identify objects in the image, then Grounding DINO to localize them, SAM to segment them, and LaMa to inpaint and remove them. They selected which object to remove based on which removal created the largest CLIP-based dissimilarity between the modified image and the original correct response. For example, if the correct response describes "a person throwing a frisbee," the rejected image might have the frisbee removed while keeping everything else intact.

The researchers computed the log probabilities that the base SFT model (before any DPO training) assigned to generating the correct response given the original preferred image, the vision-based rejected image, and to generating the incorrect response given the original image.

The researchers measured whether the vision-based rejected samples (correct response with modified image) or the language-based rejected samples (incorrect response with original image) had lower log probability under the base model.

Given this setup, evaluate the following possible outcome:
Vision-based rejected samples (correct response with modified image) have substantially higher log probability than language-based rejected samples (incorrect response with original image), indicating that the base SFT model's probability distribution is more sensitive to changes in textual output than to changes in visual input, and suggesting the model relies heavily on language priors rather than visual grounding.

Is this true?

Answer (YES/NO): NO